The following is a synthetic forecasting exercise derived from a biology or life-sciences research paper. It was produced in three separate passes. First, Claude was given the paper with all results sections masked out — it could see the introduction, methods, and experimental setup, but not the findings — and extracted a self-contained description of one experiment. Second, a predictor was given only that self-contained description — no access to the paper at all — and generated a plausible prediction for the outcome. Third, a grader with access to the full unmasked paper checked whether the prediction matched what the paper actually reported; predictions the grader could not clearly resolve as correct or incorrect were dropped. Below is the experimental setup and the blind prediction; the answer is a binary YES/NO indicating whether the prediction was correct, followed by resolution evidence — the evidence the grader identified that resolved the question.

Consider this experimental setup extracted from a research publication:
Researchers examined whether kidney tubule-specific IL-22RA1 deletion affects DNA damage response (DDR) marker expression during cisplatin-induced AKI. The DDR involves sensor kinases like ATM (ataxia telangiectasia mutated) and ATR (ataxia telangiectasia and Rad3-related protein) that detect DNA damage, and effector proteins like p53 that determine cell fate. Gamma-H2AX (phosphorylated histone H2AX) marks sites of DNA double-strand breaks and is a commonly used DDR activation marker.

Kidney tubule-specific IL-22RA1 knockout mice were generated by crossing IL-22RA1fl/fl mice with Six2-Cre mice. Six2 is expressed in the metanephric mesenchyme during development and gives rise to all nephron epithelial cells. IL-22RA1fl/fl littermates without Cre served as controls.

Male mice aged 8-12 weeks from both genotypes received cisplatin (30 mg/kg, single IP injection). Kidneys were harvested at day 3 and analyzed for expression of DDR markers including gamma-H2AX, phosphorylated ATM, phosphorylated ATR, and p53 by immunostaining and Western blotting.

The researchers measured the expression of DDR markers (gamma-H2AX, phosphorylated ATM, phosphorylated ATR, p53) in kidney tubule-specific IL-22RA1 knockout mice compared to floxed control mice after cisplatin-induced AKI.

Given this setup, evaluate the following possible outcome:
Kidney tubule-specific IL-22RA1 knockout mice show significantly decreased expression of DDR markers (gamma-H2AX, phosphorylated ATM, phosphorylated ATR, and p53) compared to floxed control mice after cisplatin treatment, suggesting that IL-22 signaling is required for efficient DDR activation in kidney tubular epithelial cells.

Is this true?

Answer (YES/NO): NO